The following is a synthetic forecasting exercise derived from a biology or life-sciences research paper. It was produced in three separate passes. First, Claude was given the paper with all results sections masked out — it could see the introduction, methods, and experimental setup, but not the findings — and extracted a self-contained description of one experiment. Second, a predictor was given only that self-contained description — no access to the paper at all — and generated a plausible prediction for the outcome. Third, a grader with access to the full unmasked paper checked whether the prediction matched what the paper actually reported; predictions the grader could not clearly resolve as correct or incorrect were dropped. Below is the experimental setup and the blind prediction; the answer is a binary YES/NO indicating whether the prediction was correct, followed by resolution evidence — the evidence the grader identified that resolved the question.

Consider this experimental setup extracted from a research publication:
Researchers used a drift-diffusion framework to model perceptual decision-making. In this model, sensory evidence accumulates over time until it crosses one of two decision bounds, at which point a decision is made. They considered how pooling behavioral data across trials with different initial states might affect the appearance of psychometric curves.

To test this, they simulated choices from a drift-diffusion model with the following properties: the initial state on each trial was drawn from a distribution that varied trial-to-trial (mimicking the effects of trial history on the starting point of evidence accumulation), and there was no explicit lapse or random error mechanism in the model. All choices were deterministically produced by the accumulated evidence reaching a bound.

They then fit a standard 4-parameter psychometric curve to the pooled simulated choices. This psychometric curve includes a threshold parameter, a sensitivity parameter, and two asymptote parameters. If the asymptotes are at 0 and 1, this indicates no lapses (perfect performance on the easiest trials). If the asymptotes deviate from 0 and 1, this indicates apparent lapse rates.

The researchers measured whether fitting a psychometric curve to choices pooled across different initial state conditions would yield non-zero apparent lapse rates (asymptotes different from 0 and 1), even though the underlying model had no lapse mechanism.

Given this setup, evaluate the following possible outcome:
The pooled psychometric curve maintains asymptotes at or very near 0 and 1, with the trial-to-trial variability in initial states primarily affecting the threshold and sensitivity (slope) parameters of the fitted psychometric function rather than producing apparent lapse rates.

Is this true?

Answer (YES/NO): NO